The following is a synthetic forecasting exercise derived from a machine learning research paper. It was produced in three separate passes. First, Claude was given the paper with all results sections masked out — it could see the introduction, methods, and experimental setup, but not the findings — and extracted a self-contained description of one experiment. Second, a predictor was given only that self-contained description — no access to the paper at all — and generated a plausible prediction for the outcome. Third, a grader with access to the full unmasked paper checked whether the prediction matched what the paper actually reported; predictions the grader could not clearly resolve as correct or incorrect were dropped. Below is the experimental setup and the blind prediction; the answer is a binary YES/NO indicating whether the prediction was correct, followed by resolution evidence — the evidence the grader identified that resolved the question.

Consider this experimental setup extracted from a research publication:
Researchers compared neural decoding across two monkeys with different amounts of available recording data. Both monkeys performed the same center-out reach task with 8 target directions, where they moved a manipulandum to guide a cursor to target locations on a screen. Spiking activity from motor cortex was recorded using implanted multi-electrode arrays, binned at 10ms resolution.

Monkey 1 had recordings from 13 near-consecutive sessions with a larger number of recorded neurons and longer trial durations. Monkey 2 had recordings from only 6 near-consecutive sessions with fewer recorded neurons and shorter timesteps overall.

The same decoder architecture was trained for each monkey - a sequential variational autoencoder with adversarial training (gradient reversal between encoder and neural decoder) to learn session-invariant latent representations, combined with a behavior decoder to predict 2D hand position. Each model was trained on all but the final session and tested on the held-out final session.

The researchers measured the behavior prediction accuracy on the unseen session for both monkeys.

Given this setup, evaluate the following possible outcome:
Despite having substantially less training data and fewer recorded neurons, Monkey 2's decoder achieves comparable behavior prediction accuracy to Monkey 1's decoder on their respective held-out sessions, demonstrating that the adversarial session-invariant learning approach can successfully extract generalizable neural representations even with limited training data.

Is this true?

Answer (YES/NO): NO